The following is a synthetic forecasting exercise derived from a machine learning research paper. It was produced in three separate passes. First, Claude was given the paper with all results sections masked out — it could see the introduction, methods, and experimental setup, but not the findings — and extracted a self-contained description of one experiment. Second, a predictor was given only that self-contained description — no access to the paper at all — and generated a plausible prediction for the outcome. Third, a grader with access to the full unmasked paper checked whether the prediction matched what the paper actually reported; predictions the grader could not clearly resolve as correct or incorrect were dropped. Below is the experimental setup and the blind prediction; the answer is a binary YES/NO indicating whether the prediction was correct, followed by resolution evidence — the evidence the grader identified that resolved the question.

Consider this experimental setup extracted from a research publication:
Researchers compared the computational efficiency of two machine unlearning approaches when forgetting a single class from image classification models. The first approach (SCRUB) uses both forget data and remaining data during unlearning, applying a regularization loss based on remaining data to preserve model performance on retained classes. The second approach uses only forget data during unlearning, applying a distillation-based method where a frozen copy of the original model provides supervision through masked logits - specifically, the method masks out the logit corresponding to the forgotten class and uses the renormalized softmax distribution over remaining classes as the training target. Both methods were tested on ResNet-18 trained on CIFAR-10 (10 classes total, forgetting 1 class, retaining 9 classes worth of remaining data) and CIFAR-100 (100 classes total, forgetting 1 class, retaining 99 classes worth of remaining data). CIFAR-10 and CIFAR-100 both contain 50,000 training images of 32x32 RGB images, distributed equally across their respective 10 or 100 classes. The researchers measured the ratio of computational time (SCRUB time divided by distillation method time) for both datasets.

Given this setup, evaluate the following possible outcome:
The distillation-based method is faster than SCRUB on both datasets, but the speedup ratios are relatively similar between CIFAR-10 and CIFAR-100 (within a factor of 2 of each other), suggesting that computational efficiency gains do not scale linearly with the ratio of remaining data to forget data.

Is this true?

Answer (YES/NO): NO